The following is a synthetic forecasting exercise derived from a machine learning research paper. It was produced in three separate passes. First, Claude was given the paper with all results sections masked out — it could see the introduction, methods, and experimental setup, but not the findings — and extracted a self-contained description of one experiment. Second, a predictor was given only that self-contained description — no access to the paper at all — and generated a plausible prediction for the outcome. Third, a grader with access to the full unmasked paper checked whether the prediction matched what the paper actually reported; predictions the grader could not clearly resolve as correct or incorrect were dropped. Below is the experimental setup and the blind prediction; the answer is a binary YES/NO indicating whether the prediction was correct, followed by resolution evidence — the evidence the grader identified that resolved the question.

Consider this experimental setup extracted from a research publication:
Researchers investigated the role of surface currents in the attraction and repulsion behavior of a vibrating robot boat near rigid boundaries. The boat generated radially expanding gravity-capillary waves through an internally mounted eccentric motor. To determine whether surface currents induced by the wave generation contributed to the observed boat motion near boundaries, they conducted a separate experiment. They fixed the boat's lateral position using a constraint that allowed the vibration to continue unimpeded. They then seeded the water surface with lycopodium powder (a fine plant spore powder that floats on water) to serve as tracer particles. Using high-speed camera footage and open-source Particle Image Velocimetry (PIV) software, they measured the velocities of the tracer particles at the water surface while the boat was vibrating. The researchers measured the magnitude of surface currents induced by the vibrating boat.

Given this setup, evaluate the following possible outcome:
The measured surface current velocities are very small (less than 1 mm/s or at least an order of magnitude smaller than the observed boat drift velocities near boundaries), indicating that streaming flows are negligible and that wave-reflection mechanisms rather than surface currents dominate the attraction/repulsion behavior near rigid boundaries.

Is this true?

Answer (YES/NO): NO